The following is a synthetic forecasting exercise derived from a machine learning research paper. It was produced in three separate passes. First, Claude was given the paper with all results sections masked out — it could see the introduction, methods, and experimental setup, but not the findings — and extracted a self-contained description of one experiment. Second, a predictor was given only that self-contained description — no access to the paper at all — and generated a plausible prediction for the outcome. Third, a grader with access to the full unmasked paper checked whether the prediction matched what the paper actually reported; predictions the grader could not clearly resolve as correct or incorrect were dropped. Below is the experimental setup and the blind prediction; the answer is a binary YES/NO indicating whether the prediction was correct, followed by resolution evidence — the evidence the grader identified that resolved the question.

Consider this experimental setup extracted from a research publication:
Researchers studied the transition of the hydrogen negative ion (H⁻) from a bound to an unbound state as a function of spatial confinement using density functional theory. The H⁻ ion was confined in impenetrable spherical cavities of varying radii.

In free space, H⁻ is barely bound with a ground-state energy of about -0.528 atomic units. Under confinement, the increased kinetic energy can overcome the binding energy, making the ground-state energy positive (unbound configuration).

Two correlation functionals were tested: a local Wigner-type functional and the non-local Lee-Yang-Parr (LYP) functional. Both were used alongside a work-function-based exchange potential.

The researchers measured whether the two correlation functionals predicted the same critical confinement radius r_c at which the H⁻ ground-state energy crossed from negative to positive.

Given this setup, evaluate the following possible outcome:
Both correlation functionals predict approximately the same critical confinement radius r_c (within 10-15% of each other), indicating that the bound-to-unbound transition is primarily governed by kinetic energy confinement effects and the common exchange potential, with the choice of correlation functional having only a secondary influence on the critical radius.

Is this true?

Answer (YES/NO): YES